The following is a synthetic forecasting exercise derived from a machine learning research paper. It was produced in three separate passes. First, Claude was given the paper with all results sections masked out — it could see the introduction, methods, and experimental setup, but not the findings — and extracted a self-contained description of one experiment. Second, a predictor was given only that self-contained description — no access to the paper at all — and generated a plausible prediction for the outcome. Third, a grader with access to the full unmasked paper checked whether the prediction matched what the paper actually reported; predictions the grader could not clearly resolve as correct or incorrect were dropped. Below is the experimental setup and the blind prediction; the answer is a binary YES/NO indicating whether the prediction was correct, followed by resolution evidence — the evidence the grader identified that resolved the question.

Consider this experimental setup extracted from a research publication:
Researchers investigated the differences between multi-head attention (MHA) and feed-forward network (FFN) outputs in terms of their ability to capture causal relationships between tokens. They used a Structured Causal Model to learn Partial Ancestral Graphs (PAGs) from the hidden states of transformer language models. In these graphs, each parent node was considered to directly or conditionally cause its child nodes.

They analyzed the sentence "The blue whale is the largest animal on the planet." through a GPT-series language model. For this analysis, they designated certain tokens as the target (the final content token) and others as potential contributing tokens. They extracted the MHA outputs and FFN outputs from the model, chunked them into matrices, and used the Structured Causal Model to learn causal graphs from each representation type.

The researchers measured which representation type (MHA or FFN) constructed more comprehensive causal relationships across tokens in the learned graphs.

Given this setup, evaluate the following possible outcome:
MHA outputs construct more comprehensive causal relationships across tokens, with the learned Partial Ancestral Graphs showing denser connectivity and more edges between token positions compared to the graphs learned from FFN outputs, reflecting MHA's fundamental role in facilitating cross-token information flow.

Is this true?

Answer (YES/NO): YES